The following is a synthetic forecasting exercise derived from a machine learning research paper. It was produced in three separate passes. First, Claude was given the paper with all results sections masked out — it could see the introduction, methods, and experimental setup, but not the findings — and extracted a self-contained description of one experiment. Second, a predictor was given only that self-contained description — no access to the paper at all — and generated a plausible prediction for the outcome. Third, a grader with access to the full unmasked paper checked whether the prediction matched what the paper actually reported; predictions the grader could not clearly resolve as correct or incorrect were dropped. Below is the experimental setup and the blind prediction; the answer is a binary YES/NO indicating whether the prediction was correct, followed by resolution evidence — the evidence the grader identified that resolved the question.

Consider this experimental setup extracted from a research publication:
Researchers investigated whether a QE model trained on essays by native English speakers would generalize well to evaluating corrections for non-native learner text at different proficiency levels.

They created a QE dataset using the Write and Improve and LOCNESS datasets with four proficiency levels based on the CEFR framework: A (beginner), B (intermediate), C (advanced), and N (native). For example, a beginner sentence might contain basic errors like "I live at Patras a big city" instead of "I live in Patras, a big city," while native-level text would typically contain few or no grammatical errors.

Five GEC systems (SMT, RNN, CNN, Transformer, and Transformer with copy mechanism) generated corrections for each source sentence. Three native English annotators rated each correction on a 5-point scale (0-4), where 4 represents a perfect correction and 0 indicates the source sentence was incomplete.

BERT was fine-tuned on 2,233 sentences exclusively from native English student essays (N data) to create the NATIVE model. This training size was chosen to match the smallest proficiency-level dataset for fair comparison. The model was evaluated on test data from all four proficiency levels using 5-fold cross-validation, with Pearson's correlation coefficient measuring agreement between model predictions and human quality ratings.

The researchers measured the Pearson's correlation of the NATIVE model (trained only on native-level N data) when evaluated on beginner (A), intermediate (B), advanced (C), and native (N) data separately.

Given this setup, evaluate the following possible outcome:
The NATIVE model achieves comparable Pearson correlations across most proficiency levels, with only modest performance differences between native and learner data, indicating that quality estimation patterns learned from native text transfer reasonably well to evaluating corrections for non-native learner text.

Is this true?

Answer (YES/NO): NO